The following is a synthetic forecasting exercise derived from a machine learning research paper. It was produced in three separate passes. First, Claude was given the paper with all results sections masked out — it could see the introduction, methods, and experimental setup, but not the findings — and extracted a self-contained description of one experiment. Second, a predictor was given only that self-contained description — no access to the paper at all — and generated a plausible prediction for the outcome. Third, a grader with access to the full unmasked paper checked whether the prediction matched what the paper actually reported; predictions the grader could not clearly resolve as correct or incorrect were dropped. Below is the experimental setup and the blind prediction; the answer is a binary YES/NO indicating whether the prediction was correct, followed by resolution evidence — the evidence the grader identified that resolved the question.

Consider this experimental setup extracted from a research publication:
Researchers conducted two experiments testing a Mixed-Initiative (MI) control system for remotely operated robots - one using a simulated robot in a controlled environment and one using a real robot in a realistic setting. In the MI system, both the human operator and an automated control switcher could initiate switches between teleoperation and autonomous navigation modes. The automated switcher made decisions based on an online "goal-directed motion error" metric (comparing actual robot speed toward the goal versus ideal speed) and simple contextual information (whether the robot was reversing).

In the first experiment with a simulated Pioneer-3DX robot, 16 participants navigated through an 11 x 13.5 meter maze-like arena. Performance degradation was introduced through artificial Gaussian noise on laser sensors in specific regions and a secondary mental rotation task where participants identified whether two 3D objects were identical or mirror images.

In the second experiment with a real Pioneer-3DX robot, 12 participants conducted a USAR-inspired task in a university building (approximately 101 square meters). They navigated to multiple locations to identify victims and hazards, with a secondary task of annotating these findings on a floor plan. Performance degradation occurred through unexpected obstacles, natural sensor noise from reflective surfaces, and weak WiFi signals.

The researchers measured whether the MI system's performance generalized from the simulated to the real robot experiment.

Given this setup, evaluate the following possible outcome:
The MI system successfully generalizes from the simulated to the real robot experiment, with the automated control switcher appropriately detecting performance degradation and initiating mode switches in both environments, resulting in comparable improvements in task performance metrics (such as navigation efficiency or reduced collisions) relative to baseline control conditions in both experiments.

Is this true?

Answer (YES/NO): NO